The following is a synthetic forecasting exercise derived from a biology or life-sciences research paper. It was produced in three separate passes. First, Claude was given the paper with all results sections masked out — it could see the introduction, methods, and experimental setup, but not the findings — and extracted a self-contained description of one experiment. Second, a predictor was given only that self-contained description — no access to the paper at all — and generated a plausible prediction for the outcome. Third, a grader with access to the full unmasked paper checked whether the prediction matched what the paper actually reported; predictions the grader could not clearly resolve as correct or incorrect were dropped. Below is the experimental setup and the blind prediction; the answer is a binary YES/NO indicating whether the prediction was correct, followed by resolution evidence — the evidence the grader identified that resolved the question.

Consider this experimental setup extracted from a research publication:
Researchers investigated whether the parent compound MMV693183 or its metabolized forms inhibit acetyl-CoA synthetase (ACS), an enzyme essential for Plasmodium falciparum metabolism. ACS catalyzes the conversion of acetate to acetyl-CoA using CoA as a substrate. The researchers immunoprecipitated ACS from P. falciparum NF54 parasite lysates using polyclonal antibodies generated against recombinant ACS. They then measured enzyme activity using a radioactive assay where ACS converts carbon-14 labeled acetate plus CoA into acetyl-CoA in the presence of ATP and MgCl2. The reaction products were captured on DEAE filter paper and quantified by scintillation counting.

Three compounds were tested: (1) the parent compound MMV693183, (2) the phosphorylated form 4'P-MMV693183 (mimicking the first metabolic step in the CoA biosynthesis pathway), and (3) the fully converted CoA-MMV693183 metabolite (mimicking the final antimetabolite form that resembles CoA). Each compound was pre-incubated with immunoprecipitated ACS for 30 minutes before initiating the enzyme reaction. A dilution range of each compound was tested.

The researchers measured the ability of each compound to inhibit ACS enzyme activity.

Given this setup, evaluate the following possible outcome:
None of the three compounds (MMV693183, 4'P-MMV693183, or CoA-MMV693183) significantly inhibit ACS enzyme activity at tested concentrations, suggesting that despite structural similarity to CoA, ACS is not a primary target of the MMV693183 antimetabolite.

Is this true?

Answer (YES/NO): NO